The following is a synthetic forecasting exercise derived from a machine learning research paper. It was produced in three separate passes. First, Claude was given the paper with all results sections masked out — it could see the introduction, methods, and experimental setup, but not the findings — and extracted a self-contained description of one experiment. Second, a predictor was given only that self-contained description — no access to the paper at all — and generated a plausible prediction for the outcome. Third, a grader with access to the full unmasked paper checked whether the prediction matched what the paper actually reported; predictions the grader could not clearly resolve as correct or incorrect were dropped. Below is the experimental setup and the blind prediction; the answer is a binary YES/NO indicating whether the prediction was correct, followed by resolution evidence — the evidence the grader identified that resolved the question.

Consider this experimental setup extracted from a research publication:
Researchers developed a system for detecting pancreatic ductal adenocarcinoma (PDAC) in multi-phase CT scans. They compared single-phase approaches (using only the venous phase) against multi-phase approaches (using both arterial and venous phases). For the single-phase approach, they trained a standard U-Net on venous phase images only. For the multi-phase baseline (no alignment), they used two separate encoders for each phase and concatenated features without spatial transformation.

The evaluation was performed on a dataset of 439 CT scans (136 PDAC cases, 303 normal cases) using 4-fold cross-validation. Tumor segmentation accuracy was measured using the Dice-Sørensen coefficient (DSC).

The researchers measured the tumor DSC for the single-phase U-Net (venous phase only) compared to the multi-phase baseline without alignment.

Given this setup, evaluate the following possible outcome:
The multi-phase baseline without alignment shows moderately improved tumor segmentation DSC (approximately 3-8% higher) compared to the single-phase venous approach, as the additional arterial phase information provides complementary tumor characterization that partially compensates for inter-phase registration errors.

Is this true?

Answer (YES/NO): NO